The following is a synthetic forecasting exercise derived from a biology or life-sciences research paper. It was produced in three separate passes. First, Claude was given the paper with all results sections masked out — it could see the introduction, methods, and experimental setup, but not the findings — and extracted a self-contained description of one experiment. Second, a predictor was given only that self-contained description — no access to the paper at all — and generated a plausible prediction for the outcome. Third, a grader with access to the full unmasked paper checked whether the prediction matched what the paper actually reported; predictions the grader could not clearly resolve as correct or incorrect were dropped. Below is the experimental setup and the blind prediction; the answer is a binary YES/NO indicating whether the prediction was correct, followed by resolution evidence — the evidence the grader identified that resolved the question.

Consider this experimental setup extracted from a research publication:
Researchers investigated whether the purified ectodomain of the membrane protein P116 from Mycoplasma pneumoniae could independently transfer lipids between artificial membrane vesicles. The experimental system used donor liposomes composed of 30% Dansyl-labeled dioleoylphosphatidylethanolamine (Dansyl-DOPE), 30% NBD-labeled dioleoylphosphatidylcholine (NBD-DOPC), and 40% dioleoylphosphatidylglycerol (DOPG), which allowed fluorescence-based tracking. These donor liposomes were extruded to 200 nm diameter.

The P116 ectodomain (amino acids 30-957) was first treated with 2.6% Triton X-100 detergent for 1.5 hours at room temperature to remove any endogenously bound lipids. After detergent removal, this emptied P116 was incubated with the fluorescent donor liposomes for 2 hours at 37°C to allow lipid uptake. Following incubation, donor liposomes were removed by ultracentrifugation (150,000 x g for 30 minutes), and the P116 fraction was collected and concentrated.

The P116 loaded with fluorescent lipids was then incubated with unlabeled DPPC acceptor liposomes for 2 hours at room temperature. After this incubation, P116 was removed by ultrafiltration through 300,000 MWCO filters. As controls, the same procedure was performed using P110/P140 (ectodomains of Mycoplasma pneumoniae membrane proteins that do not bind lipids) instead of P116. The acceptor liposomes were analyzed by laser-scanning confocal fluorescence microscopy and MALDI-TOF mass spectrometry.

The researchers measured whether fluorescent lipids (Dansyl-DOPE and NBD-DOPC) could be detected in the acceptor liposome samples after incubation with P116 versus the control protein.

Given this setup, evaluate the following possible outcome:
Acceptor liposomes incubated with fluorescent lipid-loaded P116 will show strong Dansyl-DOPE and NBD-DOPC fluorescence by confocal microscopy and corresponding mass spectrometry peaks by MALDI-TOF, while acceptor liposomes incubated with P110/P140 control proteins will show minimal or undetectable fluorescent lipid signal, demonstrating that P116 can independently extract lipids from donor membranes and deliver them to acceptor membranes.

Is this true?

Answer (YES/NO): YES